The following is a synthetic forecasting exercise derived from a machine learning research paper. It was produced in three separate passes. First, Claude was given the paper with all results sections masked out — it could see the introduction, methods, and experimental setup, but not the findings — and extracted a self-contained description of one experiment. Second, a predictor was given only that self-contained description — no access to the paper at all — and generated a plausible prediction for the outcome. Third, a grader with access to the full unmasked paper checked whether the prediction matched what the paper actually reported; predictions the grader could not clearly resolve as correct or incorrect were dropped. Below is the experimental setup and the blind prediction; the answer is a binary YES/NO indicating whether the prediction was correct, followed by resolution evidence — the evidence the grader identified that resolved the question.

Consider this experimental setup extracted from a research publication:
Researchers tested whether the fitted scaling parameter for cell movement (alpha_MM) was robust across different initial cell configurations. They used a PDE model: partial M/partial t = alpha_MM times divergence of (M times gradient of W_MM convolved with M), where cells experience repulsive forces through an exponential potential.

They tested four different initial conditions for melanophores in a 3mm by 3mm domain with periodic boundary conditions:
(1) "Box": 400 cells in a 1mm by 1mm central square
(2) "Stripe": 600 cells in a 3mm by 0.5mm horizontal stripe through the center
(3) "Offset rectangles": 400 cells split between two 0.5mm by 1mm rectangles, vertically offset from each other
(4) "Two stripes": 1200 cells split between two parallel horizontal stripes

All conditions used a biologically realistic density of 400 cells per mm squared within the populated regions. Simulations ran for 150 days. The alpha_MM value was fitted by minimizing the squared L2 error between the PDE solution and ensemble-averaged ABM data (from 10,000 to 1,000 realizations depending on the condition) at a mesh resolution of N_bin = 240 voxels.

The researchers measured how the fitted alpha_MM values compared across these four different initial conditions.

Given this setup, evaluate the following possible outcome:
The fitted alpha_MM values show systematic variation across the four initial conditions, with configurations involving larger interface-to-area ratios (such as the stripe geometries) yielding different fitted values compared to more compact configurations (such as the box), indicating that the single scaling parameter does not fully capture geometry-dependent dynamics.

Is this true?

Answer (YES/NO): NO